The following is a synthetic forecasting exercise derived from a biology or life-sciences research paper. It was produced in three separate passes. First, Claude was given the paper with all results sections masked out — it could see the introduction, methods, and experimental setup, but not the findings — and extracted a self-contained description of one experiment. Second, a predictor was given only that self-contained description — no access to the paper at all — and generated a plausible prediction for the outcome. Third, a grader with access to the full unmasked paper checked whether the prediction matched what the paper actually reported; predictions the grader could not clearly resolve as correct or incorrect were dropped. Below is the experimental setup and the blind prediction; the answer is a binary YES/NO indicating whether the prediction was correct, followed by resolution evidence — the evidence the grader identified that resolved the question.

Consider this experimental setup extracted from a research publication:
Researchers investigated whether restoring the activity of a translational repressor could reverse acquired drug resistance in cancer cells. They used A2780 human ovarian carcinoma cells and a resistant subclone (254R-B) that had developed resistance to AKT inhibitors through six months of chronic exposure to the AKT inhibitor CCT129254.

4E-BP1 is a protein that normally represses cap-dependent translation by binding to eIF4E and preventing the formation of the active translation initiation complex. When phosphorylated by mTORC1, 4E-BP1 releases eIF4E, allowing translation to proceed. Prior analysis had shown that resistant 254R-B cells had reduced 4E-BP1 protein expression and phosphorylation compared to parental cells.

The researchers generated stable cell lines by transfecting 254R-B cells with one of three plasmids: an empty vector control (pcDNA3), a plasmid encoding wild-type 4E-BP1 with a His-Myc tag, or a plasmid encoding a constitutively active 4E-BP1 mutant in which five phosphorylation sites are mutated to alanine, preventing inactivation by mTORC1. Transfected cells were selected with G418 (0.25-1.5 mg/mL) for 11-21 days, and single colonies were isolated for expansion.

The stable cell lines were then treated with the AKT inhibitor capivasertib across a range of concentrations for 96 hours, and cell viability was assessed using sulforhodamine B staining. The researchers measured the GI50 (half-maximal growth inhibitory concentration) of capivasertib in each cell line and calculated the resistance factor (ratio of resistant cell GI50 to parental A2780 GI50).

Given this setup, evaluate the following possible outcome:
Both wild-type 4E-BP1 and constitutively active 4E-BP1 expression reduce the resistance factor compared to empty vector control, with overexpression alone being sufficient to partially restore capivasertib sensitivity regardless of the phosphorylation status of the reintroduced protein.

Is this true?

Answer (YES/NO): YES